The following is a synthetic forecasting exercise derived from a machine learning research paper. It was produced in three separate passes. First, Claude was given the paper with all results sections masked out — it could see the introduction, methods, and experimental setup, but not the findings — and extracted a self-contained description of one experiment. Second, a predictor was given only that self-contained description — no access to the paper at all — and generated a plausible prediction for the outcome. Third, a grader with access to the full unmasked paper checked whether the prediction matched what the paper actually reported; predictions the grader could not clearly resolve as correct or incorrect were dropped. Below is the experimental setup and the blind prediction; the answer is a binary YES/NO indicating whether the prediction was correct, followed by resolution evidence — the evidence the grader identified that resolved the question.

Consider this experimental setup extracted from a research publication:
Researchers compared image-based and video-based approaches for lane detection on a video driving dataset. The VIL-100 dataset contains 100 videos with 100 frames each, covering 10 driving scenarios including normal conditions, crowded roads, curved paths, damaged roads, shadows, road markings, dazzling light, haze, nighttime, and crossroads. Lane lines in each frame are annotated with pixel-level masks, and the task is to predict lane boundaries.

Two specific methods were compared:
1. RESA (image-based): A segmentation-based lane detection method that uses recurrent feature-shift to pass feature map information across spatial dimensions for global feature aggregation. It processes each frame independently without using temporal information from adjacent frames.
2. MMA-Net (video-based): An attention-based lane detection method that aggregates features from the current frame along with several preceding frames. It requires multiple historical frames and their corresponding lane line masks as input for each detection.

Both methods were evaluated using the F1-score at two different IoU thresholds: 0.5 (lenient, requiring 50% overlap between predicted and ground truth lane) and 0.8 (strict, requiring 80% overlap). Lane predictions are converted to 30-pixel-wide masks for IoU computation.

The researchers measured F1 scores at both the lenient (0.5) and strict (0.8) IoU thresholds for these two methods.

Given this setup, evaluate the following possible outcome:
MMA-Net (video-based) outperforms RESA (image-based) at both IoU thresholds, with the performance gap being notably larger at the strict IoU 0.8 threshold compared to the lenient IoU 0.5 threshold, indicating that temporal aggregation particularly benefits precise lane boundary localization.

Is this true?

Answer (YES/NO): NO